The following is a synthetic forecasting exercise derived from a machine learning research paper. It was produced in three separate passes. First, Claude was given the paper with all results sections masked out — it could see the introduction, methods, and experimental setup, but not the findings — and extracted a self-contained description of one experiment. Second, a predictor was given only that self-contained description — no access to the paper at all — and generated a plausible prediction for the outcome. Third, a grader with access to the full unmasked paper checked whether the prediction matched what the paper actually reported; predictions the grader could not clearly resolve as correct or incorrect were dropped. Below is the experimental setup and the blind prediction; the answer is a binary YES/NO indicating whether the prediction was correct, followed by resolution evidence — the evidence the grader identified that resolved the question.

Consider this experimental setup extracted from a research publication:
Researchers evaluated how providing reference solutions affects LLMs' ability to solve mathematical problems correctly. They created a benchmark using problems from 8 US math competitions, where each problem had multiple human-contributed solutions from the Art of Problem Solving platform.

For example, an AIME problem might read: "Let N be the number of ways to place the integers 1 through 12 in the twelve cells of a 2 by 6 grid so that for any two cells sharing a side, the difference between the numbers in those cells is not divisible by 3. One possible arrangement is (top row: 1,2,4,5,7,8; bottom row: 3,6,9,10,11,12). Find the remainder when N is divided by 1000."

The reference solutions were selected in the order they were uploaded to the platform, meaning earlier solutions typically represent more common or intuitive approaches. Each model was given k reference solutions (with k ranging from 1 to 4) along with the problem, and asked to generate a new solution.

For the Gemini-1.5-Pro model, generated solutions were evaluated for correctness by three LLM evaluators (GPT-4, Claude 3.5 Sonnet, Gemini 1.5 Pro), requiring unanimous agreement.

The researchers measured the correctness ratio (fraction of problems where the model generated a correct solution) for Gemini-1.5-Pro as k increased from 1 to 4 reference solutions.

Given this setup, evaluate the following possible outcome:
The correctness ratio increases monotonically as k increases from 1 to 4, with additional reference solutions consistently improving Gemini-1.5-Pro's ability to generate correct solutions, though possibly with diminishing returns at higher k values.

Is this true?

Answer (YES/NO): YES